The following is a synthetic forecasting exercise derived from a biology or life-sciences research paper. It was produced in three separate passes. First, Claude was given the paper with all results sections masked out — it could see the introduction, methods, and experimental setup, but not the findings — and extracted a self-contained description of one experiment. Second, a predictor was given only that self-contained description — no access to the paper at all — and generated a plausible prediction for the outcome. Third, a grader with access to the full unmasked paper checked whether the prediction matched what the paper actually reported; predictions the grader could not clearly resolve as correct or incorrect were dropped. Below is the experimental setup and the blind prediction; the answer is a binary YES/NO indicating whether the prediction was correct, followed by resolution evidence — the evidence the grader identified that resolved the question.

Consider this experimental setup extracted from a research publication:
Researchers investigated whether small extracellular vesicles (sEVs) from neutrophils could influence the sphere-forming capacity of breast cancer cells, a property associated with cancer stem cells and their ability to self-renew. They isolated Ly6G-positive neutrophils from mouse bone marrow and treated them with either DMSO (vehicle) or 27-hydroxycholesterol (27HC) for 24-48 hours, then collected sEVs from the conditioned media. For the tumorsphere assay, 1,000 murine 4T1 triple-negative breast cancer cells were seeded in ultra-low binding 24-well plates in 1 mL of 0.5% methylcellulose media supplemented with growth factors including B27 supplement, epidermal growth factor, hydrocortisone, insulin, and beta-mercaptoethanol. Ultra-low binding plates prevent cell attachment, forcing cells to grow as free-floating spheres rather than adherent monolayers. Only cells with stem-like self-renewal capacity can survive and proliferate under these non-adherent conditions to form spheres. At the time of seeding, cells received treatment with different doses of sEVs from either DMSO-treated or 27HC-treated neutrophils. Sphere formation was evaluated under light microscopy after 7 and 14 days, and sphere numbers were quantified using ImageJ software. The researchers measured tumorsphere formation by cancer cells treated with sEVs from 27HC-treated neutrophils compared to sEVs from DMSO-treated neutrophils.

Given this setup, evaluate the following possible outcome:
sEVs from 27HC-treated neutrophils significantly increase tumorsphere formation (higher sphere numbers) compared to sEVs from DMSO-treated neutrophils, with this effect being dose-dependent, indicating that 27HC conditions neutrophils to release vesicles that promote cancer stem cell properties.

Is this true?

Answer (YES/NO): NO